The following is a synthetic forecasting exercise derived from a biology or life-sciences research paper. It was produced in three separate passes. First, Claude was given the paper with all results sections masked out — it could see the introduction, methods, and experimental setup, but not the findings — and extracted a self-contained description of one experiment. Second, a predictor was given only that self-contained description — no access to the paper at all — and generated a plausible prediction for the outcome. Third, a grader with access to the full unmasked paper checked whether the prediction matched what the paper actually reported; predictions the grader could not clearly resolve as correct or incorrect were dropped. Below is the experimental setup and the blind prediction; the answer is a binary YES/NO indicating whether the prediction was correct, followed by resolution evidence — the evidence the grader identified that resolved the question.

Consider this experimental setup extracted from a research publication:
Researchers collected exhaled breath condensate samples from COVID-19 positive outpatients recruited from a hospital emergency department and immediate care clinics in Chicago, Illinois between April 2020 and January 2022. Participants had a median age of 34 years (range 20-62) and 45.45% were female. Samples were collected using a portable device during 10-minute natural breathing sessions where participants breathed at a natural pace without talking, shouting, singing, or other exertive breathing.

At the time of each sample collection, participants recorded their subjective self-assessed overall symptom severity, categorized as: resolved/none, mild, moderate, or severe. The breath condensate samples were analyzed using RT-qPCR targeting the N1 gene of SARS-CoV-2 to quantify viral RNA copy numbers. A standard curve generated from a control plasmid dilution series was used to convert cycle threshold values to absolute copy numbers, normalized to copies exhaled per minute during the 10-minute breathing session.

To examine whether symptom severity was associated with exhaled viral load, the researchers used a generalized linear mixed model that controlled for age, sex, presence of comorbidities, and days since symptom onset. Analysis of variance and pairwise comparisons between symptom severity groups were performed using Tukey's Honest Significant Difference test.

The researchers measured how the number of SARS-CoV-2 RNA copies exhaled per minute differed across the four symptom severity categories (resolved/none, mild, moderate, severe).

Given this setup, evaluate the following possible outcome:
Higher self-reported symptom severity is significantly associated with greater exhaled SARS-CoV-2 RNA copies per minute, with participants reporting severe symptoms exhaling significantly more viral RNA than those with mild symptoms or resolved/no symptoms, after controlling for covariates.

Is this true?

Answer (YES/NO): YES